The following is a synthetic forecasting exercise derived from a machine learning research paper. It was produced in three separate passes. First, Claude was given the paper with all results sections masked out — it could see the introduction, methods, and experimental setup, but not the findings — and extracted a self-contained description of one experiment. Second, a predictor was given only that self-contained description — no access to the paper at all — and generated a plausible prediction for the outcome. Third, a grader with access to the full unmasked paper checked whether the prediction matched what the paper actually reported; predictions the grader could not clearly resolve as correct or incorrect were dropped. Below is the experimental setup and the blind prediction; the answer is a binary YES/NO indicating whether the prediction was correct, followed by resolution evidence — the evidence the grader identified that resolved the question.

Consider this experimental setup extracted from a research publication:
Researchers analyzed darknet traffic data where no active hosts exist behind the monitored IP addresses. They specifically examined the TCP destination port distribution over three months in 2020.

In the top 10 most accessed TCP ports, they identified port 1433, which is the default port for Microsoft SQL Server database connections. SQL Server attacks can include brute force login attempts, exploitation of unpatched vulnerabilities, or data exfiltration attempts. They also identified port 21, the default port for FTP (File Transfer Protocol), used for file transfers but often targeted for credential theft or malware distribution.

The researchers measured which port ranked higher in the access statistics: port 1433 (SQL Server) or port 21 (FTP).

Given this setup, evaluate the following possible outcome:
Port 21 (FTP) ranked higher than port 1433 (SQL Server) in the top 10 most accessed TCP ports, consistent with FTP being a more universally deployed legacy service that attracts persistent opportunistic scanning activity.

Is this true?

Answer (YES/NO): NO